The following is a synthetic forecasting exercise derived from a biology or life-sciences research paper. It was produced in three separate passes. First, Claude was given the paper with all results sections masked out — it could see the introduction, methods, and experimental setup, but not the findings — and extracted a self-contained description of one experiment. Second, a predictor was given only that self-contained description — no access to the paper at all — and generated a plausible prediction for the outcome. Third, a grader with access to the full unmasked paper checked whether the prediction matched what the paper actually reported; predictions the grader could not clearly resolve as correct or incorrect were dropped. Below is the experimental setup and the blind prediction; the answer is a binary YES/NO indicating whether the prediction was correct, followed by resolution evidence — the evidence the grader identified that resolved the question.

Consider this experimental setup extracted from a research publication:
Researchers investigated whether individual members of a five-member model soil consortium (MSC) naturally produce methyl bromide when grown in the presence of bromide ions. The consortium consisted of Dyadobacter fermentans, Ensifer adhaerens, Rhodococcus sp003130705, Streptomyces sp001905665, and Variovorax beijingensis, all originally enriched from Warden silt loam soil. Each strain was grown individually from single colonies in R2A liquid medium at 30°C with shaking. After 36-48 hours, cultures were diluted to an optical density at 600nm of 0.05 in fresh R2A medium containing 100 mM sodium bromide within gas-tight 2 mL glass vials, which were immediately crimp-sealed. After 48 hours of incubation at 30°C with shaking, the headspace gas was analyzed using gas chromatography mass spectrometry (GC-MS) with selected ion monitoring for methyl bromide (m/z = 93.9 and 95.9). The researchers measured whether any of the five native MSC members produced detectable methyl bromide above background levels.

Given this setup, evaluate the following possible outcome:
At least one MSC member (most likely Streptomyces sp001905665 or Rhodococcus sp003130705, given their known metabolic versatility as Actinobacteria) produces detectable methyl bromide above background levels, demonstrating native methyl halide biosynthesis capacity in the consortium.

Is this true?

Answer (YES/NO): NO